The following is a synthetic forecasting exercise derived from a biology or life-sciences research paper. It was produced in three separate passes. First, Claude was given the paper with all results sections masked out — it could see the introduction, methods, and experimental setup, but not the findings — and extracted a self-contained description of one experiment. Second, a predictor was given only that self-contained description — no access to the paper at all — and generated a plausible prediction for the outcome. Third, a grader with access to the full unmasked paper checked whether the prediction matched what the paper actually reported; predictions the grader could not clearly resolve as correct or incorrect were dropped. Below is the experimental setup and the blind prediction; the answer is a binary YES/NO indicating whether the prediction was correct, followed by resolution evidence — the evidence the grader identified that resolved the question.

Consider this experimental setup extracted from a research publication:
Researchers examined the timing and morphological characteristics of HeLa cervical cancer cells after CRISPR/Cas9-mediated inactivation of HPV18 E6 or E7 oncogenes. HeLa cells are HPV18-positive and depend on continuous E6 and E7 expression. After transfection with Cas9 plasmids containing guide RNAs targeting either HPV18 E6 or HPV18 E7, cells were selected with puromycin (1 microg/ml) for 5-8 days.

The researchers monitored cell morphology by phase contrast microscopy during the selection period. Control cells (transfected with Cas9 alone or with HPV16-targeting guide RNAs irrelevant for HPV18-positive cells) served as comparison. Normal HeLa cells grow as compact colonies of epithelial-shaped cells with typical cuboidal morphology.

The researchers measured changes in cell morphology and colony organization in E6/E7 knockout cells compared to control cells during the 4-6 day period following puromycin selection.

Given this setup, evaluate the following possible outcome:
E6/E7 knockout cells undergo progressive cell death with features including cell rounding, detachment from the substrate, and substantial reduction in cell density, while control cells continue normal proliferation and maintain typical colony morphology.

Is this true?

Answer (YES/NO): NO